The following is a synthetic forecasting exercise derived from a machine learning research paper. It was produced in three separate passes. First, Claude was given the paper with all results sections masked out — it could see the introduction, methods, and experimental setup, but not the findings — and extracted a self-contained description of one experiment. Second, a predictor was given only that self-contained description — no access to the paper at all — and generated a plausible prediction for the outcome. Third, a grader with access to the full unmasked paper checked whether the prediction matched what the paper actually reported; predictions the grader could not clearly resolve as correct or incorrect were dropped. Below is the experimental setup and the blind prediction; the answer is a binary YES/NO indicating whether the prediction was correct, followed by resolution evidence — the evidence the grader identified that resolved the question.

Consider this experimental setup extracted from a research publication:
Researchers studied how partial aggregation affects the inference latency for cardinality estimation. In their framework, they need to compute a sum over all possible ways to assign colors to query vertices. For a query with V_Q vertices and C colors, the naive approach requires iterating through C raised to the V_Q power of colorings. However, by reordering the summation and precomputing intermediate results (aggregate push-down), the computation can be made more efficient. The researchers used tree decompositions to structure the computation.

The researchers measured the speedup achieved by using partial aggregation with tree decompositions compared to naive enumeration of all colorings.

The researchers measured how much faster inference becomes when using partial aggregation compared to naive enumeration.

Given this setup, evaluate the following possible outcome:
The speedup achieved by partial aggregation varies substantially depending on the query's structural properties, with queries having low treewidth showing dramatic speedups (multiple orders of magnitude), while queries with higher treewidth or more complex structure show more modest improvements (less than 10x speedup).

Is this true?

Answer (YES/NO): NO